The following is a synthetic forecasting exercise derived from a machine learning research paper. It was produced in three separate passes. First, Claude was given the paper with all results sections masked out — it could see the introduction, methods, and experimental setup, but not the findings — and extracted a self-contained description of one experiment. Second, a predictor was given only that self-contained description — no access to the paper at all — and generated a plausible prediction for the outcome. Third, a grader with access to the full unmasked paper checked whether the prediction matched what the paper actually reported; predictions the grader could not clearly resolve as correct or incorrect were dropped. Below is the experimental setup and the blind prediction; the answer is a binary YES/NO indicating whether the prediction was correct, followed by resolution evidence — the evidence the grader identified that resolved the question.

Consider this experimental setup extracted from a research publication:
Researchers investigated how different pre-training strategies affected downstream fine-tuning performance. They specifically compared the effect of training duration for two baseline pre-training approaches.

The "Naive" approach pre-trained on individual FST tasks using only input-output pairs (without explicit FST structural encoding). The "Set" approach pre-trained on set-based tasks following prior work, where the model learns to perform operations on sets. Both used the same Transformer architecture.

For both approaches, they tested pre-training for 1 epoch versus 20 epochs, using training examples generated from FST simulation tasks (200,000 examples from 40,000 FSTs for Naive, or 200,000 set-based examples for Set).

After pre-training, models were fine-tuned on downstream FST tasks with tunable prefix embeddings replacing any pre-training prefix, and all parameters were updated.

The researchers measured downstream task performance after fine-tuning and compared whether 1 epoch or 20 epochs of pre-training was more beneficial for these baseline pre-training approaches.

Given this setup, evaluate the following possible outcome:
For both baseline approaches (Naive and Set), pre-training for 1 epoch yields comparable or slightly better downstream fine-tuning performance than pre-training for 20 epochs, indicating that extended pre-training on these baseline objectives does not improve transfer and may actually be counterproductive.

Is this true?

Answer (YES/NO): YES